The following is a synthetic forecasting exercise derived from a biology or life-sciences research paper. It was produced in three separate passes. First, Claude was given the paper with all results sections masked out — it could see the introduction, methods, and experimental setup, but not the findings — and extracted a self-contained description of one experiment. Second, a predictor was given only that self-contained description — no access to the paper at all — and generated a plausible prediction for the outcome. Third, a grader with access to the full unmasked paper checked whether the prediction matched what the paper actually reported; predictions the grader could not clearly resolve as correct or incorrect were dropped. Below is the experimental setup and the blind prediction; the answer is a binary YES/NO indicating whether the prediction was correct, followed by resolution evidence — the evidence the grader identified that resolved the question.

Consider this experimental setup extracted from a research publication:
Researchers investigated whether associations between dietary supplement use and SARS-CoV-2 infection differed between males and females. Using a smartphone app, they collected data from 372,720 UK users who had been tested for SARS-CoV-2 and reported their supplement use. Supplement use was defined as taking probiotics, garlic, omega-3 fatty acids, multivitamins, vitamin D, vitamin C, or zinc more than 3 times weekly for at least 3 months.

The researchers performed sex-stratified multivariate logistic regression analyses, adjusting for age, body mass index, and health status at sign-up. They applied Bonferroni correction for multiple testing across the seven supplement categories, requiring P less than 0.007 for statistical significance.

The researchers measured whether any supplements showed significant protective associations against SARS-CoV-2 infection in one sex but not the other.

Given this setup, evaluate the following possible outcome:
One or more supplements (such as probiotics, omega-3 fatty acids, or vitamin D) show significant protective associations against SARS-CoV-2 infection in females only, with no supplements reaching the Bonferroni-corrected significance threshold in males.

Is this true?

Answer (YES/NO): YES